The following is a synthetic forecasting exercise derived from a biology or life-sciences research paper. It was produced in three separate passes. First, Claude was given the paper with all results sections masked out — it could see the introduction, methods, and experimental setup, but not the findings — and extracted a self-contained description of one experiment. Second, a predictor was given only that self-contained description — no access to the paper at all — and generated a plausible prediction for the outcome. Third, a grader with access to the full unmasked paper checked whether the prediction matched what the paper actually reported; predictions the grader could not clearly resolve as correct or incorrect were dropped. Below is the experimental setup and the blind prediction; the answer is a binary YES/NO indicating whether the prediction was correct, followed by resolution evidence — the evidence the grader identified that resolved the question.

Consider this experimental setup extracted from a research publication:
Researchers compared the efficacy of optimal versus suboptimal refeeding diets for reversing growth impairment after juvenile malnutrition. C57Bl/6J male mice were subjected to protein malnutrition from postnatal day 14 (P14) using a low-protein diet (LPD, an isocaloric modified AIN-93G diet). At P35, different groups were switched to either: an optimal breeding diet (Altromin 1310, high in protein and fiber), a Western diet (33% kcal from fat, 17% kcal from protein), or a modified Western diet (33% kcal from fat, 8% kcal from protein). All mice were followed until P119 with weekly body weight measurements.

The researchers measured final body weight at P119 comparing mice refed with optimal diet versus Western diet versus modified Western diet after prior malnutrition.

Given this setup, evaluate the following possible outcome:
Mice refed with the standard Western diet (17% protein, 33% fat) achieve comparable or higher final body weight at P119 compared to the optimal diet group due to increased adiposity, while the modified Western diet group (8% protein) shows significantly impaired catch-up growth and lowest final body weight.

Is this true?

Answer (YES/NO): NO